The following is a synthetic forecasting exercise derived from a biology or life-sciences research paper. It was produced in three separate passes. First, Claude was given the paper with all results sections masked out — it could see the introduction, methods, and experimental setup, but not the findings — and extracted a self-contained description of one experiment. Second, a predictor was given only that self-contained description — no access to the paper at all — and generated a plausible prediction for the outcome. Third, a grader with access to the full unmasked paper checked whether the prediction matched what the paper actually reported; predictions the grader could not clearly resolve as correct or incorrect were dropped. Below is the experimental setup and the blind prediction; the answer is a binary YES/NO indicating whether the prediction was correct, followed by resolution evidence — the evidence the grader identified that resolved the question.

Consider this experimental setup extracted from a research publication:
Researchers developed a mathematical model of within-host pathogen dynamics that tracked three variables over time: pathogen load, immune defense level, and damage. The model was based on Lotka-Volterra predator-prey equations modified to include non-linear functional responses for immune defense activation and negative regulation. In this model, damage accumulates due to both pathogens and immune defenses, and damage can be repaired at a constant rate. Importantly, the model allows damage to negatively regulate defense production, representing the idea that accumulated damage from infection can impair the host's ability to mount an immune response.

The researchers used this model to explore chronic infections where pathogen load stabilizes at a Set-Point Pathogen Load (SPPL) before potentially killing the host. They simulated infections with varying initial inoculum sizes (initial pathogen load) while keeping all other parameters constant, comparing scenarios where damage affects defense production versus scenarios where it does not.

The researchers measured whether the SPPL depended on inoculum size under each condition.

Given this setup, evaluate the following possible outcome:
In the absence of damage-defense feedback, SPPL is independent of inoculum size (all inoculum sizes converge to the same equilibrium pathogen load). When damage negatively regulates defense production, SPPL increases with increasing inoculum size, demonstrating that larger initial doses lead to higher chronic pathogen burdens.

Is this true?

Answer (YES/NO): NO